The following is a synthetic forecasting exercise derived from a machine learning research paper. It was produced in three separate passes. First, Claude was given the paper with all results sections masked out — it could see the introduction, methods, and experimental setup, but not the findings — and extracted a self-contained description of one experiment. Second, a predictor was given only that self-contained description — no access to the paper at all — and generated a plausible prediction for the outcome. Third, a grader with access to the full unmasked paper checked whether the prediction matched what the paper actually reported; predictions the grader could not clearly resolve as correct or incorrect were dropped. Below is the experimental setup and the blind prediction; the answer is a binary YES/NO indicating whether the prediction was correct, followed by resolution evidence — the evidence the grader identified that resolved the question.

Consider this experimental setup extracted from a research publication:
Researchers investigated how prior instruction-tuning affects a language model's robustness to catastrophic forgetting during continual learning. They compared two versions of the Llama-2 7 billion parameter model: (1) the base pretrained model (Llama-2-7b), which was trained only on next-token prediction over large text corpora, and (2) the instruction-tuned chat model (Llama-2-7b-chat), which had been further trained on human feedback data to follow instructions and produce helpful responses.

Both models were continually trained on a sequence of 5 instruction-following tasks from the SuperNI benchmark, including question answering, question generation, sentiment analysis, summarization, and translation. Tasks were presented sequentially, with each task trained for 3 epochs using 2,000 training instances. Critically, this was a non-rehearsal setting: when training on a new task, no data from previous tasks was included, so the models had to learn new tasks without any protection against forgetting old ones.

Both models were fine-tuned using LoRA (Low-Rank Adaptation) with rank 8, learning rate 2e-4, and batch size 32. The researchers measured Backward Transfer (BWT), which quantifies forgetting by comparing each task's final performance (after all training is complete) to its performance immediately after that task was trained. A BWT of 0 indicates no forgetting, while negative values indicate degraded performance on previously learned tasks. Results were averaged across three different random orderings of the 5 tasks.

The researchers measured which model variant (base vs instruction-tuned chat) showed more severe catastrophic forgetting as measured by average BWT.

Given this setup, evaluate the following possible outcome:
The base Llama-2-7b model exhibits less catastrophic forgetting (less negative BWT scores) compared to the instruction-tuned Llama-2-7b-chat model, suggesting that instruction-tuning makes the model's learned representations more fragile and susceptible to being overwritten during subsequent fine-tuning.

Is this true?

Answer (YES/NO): NO